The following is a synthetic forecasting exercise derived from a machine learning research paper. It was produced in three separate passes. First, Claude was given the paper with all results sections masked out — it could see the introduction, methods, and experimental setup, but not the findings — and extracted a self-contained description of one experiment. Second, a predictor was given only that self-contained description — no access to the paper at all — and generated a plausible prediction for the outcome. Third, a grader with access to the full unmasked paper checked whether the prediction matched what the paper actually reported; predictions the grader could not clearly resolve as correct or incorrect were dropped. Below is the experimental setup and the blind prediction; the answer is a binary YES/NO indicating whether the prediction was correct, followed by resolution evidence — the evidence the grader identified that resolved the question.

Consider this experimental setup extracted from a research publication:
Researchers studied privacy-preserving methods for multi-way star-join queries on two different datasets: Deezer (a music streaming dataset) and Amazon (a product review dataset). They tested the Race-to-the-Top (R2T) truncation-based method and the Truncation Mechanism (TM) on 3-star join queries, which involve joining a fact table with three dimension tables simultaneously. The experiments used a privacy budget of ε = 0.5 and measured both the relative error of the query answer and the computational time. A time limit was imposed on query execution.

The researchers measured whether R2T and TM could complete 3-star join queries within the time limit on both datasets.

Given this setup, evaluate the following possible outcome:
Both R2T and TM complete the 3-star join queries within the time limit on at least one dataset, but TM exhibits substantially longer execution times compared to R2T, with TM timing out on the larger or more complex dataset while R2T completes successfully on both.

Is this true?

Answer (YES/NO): NO